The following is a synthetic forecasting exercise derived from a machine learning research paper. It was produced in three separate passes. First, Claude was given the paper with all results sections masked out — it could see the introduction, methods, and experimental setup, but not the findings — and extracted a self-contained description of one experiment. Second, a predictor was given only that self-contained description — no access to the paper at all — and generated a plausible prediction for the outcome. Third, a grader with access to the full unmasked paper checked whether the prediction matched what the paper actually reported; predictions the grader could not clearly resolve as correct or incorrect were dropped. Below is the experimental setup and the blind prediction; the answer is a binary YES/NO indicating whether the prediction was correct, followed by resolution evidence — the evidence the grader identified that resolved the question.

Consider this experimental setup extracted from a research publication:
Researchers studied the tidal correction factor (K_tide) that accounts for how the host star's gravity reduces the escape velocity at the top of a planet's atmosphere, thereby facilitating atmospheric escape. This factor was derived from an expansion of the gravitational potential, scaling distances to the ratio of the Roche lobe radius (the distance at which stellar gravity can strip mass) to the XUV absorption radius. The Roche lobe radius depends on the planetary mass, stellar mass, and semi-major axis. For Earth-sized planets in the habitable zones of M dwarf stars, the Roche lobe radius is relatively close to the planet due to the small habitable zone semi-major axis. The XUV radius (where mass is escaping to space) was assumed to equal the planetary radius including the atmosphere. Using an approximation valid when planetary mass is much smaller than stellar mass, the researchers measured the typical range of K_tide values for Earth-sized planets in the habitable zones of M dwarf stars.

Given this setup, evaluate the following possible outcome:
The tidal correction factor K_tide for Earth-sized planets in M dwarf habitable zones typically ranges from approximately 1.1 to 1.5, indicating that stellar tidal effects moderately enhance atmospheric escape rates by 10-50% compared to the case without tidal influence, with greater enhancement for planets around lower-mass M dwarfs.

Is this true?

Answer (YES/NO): NO